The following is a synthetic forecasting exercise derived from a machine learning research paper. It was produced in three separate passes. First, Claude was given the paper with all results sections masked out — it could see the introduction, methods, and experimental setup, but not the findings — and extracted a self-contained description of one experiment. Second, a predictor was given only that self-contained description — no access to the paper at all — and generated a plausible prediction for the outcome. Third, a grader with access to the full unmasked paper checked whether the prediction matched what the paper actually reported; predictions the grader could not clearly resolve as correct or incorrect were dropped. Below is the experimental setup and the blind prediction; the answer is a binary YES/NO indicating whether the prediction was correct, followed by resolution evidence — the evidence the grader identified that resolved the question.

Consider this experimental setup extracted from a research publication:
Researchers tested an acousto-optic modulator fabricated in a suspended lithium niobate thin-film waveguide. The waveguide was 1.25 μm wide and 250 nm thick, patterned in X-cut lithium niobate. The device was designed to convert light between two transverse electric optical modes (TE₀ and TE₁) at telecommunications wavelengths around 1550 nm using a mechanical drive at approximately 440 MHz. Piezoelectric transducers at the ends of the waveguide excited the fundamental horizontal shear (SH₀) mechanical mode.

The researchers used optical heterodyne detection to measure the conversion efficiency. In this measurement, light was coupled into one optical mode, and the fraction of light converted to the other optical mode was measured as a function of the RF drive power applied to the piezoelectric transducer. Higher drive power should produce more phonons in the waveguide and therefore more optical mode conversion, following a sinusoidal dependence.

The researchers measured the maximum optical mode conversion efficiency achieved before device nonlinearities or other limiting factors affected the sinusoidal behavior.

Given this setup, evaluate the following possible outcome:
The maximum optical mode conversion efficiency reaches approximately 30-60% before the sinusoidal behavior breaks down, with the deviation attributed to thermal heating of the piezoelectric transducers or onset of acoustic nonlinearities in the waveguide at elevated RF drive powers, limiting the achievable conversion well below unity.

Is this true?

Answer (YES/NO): NO